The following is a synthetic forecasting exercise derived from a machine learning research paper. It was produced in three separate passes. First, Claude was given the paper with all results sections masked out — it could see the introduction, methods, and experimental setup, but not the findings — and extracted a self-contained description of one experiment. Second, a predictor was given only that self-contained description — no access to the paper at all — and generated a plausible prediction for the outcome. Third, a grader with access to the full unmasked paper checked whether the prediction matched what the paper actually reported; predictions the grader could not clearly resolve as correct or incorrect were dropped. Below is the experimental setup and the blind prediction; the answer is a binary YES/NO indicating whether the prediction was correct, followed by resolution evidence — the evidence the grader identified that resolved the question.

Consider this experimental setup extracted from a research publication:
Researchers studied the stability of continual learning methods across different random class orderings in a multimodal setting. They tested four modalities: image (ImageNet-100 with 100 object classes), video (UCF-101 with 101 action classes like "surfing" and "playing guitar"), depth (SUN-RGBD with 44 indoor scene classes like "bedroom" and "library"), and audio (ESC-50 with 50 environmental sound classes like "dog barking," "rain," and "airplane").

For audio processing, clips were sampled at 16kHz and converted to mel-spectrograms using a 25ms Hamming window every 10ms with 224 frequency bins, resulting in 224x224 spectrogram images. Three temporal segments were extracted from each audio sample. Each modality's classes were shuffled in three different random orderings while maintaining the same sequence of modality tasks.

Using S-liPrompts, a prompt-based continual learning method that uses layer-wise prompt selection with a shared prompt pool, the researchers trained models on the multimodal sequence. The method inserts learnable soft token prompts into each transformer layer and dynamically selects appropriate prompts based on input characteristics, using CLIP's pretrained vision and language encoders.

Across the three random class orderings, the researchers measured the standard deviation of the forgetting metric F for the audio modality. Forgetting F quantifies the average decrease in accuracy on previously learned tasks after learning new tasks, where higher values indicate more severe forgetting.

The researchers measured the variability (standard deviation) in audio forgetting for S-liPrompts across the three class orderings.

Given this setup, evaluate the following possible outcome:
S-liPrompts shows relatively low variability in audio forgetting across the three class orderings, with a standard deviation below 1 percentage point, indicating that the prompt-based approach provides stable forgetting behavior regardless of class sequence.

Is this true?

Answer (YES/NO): NO